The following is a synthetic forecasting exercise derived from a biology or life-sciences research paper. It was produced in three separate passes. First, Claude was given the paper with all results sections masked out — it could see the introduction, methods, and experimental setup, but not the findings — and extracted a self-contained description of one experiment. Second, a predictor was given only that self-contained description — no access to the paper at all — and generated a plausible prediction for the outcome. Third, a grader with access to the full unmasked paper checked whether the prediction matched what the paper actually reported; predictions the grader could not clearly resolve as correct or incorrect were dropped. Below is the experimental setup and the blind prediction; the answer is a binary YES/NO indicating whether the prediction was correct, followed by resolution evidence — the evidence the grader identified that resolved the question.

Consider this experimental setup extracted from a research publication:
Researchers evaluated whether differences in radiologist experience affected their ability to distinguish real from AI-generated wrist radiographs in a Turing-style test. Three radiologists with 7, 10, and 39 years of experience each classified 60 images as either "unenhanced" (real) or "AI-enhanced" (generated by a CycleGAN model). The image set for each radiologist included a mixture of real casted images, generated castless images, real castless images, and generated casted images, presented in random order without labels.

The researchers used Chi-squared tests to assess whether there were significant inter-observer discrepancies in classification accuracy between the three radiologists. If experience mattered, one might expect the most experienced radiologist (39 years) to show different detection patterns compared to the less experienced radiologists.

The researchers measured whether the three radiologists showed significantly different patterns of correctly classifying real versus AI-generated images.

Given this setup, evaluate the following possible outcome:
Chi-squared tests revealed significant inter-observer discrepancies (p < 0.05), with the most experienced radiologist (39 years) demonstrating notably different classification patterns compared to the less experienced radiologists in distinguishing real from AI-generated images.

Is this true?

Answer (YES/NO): NO